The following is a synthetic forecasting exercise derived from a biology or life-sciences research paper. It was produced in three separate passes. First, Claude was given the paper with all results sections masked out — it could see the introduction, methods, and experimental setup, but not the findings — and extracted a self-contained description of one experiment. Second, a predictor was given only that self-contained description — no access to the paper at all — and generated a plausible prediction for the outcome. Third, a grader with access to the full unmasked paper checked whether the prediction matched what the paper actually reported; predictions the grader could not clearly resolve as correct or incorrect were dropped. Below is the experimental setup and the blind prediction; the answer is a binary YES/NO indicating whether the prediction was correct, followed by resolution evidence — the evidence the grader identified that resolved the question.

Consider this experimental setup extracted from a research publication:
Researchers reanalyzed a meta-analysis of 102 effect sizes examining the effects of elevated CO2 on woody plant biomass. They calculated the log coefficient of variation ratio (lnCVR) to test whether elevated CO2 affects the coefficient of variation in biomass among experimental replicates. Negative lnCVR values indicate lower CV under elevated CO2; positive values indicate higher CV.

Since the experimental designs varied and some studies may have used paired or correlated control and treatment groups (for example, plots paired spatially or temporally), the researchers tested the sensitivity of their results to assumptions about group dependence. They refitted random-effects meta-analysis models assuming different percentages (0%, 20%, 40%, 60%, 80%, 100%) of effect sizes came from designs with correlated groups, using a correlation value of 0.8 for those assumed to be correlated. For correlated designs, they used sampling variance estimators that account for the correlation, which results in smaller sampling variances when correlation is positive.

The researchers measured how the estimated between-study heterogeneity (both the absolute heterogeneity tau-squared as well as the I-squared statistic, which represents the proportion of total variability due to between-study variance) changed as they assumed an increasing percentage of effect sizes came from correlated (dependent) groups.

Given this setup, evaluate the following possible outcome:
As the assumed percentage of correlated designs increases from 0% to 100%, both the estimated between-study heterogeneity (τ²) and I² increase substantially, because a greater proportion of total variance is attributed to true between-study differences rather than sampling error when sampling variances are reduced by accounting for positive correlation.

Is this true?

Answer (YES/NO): YES